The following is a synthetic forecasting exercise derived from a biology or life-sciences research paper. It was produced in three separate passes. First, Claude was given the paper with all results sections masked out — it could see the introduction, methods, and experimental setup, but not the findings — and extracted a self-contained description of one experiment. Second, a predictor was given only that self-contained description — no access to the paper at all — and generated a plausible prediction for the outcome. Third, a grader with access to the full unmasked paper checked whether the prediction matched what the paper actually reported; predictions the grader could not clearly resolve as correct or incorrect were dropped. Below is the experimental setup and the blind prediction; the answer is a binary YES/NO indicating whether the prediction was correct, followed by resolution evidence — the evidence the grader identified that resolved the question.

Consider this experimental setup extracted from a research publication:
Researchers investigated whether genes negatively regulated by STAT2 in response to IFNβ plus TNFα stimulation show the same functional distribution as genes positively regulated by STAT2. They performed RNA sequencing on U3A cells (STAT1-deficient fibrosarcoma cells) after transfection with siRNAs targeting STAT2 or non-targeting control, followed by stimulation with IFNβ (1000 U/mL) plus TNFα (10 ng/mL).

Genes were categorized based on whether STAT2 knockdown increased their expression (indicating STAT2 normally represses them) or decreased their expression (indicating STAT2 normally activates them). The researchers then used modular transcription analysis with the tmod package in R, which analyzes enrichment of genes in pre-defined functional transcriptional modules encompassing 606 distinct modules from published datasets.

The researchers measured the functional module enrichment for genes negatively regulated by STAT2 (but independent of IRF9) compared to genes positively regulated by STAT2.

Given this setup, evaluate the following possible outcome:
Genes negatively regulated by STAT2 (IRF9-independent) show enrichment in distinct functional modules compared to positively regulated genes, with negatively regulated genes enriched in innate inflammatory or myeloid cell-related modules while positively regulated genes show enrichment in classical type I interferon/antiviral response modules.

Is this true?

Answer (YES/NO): NO